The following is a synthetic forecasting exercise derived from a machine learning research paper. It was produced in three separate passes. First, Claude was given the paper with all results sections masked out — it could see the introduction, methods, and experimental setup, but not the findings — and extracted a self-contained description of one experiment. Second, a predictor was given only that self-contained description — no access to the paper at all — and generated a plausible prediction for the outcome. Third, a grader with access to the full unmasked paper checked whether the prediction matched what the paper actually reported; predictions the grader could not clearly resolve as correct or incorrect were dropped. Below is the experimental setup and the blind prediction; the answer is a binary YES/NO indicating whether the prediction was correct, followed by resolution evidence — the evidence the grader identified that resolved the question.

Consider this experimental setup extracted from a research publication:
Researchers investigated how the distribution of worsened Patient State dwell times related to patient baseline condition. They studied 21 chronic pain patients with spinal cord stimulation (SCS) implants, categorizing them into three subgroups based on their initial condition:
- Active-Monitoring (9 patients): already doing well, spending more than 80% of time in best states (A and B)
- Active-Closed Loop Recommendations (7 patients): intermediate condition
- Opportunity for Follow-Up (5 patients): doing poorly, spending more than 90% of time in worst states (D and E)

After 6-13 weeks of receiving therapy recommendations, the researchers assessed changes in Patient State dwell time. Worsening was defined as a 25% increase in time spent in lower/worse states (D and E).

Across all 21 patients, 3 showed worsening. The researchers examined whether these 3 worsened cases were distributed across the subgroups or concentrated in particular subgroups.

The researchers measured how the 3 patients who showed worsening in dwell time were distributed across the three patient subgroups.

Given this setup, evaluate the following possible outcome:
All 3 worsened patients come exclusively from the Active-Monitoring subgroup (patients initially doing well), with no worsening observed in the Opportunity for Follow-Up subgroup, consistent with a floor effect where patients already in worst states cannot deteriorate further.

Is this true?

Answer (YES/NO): NO